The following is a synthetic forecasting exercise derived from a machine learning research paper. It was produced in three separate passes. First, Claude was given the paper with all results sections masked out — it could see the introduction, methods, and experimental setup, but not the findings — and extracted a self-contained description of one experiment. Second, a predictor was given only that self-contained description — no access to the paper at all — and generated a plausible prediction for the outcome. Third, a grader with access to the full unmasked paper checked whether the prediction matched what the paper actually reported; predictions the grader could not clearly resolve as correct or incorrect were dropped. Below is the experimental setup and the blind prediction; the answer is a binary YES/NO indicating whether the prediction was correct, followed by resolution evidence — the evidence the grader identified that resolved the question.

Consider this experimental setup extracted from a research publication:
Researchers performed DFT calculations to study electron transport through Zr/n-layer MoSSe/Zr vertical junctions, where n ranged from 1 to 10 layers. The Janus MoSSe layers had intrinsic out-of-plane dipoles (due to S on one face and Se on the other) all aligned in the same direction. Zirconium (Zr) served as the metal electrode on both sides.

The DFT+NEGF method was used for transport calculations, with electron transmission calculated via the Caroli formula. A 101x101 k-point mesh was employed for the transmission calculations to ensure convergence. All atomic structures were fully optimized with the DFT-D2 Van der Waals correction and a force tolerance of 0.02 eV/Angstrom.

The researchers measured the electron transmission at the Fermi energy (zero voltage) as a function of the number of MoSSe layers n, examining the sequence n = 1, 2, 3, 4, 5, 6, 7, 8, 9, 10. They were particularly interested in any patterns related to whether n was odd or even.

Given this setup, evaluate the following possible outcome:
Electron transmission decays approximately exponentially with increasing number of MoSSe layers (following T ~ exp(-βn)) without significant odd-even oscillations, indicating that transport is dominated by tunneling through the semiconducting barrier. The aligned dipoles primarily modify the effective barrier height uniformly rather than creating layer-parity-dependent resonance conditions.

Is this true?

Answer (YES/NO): NO